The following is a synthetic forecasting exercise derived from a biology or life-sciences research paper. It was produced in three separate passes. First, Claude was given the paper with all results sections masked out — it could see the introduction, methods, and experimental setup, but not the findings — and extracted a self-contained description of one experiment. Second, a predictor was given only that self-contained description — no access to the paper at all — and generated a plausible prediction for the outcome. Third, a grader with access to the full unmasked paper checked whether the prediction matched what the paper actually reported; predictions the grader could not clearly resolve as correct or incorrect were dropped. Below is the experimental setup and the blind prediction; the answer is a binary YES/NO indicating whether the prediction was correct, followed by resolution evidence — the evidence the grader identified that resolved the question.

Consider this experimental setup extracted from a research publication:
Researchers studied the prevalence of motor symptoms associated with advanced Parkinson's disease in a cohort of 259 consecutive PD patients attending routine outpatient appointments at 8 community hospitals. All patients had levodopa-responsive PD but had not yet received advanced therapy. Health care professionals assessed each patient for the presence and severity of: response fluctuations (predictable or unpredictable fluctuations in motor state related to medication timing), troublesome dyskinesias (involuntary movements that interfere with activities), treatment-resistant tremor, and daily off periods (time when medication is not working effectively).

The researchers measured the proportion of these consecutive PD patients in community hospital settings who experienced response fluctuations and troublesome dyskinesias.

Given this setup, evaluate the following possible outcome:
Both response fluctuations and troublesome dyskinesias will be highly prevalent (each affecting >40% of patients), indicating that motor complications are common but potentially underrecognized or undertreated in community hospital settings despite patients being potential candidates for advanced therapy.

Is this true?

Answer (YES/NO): NO